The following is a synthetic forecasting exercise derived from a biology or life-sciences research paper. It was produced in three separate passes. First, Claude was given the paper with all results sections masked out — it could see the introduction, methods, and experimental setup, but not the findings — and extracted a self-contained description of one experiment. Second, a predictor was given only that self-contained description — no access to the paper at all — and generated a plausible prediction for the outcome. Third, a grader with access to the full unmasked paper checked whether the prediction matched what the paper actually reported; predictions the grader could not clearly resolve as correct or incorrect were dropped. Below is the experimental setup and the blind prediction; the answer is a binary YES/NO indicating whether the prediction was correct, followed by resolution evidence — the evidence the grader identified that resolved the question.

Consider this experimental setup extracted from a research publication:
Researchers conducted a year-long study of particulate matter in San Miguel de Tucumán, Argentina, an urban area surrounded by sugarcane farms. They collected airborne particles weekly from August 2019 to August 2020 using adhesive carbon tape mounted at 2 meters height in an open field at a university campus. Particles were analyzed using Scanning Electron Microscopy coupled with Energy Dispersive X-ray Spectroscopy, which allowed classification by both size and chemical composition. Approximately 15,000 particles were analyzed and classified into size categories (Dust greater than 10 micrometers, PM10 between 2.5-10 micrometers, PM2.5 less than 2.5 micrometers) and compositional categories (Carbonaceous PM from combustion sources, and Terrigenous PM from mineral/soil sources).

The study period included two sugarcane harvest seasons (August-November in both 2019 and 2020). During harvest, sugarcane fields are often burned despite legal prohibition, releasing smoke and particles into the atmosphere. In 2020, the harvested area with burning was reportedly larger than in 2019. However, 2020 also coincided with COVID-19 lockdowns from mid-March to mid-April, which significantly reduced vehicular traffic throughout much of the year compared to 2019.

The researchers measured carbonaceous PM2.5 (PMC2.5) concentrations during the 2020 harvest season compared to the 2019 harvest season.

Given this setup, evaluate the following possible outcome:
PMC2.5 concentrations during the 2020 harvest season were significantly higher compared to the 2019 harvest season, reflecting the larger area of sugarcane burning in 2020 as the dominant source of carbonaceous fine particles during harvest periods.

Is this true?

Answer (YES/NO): NO